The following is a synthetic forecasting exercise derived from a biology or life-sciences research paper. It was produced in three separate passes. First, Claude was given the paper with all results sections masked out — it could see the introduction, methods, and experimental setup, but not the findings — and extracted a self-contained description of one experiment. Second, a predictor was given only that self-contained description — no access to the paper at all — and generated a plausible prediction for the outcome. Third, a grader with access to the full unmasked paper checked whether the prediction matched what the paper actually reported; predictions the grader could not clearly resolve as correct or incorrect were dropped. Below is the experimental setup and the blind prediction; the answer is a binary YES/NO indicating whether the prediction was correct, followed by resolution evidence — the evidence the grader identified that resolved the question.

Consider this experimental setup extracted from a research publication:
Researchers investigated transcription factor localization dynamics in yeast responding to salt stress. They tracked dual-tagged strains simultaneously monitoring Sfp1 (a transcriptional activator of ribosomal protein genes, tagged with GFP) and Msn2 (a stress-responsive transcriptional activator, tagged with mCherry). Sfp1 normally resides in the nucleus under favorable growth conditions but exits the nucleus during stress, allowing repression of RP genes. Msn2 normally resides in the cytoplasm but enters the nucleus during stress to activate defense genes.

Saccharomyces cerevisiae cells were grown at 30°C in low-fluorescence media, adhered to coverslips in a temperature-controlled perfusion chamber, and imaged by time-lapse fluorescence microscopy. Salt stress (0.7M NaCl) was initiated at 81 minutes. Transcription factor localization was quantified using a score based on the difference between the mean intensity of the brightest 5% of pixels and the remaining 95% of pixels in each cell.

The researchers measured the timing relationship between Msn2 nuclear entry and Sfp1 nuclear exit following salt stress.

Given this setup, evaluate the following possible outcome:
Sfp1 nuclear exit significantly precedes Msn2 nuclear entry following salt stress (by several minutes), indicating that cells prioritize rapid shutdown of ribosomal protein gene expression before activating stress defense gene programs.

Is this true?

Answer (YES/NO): NO